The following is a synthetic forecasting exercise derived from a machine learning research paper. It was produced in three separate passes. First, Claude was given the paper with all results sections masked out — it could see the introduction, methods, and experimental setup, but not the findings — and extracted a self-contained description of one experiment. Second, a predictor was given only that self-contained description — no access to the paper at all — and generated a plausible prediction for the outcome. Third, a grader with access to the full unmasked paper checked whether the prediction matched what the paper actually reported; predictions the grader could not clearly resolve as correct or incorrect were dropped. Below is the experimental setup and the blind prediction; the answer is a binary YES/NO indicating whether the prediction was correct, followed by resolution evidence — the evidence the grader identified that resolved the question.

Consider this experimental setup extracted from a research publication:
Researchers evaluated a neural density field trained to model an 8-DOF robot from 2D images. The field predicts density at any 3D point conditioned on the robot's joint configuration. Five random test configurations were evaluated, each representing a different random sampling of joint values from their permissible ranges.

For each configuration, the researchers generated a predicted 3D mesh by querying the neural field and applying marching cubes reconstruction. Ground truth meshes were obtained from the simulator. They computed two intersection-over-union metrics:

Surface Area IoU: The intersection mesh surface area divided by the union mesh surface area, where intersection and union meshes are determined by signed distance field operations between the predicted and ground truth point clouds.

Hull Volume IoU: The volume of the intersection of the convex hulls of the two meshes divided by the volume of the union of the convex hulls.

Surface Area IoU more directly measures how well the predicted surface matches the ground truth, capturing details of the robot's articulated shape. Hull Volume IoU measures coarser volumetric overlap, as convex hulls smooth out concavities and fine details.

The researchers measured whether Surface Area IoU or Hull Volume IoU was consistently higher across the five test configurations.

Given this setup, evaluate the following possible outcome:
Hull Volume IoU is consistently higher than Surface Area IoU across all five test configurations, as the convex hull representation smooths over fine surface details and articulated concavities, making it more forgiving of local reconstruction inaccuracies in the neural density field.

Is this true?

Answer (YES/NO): NO